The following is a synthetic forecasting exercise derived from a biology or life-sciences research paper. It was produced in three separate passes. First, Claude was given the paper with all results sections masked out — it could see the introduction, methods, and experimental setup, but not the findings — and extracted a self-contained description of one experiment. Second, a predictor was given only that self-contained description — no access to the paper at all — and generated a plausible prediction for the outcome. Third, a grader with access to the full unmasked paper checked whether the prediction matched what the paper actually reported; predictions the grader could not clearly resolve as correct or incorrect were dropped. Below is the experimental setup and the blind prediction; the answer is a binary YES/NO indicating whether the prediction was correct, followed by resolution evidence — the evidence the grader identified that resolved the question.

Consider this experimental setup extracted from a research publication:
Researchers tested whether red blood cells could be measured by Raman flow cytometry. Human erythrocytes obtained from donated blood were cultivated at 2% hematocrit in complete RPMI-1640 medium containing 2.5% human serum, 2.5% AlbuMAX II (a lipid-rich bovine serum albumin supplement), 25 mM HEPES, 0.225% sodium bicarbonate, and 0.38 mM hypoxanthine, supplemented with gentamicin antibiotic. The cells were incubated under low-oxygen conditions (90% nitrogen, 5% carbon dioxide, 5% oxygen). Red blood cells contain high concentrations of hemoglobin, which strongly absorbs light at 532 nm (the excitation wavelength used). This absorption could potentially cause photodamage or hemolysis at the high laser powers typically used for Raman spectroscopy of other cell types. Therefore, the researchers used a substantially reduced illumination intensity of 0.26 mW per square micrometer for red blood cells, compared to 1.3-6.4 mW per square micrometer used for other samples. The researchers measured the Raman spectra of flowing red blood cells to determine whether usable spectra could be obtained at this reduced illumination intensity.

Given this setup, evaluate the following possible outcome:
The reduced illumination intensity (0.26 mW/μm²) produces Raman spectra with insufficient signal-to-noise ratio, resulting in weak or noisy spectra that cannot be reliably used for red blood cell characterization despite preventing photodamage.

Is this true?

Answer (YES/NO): NO